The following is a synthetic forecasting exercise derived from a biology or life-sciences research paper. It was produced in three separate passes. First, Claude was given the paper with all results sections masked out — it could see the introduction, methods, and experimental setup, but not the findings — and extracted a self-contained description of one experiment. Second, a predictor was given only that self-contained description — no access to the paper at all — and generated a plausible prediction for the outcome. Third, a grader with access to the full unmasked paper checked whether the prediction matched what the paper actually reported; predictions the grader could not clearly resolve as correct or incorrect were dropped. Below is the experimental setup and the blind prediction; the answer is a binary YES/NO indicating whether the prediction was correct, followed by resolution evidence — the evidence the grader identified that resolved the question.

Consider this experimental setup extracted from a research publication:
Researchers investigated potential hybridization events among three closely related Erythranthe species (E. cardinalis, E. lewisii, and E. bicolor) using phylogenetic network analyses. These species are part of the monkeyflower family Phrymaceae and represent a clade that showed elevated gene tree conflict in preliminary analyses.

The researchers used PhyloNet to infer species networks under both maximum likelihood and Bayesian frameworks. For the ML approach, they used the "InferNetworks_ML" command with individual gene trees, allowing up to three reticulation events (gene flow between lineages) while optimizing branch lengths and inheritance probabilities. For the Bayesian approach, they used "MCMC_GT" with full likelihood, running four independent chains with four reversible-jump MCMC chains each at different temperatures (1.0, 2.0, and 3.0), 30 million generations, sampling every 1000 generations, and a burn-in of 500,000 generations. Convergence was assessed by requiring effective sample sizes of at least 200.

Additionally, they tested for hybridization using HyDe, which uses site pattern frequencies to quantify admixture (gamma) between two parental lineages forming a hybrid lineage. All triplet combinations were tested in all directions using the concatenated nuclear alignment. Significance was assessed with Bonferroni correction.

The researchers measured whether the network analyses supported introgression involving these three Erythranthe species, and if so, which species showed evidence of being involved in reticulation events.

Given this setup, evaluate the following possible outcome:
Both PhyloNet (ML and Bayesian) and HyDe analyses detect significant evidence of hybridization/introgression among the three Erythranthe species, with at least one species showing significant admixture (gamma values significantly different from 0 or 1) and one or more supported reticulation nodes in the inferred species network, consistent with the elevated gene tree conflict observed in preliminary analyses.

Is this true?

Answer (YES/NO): NO